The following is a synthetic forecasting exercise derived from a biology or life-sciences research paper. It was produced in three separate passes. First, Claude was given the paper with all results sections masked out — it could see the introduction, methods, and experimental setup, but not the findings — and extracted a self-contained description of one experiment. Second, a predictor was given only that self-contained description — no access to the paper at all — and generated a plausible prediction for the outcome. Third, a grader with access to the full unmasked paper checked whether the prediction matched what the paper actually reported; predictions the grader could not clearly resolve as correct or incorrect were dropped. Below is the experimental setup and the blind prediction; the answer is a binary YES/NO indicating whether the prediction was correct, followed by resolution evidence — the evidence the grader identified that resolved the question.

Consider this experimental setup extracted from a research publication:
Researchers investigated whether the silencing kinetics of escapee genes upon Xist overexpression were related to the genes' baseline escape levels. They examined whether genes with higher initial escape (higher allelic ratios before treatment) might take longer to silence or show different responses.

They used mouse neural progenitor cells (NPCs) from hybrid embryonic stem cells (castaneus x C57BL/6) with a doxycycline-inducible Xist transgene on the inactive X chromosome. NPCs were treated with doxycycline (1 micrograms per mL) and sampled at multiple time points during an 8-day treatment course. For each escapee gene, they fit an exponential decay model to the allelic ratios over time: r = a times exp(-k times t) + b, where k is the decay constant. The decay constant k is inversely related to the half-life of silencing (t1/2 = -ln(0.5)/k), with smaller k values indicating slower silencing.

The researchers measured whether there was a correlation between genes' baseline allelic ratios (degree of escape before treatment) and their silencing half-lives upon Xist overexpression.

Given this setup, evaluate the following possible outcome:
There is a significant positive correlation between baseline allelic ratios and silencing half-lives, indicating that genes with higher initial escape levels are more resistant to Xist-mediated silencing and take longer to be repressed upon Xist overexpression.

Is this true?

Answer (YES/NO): NO